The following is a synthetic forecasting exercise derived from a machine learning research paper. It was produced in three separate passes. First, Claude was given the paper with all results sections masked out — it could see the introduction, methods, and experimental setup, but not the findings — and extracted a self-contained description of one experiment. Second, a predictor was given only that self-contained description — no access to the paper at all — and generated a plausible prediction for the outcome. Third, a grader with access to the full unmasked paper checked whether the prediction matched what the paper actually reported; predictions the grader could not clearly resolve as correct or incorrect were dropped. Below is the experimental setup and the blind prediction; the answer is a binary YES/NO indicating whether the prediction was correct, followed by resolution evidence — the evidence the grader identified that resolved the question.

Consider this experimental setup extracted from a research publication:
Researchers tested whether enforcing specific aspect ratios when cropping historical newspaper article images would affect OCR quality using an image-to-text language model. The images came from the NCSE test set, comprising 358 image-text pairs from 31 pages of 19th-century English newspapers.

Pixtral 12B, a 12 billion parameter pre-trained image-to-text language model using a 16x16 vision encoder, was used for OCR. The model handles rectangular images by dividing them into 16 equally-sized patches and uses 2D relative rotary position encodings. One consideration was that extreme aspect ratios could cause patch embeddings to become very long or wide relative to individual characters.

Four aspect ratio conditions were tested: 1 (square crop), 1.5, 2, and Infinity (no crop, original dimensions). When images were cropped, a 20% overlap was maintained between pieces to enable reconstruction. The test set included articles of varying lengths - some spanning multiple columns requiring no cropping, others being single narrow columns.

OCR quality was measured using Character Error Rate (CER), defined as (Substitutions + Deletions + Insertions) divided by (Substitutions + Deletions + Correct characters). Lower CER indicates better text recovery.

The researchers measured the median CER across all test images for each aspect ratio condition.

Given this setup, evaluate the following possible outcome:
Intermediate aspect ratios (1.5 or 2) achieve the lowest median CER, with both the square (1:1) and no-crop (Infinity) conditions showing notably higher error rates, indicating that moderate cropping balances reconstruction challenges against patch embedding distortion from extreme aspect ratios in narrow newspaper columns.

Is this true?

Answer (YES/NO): NO